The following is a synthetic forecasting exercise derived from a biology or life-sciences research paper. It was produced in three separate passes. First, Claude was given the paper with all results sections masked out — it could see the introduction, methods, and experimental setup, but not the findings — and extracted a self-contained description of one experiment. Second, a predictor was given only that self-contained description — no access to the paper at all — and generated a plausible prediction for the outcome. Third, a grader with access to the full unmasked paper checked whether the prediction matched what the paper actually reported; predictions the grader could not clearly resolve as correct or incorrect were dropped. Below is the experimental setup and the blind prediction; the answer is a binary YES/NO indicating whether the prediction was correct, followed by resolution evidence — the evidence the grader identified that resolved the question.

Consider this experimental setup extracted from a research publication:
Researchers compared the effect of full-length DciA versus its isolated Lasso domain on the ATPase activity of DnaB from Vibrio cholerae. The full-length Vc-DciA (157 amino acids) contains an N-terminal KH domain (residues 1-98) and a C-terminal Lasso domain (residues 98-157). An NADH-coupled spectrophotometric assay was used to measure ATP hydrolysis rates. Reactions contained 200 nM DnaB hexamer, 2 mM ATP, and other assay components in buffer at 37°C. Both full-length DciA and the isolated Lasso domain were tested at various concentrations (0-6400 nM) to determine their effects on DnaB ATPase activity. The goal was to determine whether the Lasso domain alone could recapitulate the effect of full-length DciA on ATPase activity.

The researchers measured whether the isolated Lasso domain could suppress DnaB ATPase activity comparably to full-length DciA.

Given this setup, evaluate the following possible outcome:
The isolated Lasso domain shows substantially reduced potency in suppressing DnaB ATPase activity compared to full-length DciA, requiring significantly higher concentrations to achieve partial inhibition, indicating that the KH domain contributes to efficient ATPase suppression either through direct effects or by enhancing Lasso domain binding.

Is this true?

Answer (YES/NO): NO